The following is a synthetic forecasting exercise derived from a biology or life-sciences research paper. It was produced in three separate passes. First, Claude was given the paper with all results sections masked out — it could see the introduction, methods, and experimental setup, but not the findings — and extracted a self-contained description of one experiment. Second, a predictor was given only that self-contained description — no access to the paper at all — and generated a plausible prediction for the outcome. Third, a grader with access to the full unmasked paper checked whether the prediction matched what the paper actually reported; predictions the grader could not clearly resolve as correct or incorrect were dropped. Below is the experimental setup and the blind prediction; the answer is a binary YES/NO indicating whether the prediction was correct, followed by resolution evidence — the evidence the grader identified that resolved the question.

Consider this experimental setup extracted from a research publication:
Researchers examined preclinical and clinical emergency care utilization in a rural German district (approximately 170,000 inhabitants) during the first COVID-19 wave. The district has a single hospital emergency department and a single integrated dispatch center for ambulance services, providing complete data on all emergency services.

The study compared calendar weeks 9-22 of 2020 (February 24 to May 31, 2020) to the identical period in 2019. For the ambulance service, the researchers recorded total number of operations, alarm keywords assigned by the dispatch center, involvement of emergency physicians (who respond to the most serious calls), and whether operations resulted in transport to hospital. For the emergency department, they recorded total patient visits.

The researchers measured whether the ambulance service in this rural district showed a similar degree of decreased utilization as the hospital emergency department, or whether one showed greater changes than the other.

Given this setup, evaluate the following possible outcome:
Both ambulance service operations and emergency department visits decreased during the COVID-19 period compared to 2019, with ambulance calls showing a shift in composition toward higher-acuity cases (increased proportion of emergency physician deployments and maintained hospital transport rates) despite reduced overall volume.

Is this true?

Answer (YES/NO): NO